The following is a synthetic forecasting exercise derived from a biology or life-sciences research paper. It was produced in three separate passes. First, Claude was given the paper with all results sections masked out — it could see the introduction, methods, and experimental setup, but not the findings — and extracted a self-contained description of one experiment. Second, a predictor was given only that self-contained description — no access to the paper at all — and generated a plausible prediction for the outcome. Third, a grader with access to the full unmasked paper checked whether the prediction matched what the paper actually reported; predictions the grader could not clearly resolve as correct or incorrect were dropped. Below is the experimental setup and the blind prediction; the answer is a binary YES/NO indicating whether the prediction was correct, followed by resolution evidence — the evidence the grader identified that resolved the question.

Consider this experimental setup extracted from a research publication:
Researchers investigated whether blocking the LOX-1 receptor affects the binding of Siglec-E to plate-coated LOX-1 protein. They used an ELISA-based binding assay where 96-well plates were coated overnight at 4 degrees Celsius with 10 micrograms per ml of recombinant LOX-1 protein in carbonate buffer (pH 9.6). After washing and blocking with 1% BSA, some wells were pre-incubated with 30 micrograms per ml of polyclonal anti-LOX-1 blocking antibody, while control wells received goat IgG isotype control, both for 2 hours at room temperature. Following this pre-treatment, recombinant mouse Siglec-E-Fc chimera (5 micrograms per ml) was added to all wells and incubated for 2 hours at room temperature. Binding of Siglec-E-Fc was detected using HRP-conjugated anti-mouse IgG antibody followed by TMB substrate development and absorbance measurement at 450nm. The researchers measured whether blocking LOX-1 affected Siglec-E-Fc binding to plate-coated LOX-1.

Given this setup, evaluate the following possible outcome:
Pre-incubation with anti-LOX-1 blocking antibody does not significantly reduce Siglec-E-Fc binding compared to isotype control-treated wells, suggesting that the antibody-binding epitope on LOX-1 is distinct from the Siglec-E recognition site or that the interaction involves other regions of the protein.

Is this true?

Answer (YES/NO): NO